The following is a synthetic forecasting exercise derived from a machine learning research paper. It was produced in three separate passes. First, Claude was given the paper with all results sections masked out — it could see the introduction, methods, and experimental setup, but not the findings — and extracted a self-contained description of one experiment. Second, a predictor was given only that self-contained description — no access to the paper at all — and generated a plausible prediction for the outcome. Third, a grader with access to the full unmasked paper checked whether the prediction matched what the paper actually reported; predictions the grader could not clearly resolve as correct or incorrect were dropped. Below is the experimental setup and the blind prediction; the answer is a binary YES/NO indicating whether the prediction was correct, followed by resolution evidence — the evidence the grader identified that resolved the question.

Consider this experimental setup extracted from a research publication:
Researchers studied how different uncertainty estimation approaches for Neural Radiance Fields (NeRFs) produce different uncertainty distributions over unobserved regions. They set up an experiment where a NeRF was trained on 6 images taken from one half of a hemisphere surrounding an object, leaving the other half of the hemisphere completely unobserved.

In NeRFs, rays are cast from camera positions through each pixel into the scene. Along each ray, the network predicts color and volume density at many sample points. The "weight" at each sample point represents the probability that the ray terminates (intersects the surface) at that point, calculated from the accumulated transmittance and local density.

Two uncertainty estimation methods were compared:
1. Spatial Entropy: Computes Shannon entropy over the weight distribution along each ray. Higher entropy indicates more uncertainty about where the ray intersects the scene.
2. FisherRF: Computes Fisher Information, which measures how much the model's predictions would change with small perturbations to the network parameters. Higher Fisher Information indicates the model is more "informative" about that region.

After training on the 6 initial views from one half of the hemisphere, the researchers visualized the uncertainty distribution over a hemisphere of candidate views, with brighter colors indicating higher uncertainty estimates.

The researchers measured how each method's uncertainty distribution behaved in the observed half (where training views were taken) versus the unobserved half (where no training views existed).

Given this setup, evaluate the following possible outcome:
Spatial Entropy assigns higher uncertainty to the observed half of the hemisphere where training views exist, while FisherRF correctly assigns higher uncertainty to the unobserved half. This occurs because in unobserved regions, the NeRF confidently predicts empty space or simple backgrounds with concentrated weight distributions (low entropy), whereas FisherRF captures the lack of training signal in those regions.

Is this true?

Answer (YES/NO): NO